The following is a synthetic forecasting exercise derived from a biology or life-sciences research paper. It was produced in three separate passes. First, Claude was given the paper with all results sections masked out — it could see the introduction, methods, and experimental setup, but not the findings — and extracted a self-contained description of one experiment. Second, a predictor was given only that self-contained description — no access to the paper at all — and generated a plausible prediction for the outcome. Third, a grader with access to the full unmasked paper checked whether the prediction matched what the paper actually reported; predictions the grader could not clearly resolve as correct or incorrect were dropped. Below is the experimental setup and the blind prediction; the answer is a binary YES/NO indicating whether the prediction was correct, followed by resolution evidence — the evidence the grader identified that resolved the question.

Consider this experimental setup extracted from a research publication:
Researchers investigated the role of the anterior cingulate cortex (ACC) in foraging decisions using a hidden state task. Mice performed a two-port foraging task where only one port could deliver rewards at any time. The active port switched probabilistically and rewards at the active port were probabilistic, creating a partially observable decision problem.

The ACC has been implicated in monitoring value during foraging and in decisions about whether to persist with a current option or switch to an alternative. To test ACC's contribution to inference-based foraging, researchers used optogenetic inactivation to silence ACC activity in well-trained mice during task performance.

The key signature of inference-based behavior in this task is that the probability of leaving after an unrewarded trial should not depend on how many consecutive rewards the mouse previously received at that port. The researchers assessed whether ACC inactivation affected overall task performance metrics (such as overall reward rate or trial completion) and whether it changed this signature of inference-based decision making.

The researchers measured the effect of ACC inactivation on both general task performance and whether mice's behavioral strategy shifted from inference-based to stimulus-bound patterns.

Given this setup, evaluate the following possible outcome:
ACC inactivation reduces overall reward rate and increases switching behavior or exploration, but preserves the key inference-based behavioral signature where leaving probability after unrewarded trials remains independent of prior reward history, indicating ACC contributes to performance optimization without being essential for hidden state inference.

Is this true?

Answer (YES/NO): NO